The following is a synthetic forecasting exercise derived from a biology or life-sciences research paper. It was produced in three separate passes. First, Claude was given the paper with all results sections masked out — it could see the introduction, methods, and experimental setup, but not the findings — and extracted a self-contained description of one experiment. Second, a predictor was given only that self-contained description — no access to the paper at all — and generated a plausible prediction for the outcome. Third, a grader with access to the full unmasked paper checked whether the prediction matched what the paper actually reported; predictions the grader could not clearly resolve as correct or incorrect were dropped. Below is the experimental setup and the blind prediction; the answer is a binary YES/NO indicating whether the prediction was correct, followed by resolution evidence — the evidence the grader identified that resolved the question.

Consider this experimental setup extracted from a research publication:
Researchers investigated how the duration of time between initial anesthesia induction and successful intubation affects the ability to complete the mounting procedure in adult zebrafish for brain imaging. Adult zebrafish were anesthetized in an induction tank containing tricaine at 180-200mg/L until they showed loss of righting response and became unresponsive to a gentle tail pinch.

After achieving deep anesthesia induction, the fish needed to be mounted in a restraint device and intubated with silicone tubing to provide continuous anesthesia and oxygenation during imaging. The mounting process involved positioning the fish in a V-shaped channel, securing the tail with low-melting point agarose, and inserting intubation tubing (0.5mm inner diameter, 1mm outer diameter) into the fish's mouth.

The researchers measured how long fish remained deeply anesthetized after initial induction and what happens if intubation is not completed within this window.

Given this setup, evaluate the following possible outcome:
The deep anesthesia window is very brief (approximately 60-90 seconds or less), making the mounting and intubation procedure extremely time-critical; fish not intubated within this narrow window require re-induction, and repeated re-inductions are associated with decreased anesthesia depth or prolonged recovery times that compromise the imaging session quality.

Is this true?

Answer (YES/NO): NO